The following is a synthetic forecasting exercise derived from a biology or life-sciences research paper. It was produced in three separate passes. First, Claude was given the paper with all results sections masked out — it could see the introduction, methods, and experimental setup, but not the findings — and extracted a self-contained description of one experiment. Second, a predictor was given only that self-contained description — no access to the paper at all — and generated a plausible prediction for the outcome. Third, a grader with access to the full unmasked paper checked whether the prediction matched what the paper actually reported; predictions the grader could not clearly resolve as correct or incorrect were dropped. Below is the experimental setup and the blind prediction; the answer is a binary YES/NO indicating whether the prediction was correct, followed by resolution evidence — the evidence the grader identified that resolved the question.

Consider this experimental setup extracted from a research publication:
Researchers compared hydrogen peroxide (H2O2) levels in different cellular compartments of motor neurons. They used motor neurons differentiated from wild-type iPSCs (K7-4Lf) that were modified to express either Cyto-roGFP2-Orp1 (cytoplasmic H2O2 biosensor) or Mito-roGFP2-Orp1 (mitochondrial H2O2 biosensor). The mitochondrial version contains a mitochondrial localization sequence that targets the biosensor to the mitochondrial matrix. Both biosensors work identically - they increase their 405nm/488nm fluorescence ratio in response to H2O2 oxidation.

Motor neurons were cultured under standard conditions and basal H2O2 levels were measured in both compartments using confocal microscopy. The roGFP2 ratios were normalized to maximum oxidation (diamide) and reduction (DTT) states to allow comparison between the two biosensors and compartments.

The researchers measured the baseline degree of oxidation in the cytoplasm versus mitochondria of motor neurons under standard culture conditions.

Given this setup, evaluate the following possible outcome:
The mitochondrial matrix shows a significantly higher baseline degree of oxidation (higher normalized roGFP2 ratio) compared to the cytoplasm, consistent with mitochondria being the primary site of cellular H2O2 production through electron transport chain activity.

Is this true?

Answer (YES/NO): NO